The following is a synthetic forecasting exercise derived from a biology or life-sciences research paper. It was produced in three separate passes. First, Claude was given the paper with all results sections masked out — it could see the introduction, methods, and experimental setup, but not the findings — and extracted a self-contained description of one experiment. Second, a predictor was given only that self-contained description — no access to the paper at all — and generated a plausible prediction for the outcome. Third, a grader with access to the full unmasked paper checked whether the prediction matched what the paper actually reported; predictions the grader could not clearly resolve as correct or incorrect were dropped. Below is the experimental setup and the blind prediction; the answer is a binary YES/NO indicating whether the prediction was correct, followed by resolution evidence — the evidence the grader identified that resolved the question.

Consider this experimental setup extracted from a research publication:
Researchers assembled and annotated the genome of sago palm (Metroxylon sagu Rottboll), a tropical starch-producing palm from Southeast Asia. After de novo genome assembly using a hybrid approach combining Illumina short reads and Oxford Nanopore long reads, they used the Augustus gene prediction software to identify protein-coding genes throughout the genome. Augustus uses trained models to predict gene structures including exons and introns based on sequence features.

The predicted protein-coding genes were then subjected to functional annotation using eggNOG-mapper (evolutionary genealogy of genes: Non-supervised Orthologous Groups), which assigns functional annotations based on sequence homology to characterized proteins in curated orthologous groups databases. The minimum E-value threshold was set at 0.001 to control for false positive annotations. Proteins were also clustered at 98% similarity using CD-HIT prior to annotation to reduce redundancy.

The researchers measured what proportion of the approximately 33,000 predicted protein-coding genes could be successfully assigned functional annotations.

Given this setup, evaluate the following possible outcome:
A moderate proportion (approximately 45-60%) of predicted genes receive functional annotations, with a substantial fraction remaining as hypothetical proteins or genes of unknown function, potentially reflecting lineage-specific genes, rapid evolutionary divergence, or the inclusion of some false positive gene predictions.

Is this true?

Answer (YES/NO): NO